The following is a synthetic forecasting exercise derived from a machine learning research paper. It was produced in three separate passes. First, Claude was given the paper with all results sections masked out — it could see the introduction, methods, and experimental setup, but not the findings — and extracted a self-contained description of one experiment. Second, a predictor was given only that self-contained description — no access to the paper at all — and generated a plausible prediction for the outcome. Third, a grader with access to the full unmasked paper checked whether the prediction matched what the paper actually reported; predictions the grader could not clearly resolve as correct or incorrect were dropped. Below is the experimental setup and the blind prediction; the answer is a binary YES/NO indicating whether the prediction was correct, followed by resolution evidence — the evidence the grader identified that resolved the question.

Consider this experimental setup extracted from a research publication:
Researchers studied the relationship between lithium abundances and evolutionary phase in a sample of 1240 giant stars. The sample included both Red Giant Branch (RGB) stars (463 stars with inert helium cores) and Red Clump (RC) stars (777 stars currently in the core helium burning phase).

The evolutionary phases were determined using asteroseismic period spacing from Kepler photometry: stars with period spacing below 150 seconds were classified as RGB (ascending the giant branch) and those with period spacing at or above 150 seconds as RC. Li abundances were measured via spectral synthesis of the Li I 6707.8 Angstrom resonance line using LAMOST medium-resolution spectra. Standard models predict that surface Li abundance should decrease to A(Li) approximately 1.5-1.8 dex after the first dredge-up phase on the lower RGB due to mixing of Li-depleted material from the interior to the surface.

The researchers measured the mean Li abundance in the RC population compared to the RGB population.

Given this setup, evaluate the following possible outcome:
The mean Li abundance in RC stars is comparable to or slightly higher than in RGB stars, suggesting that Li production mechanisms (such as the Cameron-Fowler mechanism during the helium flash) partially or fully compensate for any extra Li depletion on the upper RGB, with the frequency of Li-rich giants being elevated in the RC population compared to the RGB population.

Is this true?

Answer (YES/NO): YES